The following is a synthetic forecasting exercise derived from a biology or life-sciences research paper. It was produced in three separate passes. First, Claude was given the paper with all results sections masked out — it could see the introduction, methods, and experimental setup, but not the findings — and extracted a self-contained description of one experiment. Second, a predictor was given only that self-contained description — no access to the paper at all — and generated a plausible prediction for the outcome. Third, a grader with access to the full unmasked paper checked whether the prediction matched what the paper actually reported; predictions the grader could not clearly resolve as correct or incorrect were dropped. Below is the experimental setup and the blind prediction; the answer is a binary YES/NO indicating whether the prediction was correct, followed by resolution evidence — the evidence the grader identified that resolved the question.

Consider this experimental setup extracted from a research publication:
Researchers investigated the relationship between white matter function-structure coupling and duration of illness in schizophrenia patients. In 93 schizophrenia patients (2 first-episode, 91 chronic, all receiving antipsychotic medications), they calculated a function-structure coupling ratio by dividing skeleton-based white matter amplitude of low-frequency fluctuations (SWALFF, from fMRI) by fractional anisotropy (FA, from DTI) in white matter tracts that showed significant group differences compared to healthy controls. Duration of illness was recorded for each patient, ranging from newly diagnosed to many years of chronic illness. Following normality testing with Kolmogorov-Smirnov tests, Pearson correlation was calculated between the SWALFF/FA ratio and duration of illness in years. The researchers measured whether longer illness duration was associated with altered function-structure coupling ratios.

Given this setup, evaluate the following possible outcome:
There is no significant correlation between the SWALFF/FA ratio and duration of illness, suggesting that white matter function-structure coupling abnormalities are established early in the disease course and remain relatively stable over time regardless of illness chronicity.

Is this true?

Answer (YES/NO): NO